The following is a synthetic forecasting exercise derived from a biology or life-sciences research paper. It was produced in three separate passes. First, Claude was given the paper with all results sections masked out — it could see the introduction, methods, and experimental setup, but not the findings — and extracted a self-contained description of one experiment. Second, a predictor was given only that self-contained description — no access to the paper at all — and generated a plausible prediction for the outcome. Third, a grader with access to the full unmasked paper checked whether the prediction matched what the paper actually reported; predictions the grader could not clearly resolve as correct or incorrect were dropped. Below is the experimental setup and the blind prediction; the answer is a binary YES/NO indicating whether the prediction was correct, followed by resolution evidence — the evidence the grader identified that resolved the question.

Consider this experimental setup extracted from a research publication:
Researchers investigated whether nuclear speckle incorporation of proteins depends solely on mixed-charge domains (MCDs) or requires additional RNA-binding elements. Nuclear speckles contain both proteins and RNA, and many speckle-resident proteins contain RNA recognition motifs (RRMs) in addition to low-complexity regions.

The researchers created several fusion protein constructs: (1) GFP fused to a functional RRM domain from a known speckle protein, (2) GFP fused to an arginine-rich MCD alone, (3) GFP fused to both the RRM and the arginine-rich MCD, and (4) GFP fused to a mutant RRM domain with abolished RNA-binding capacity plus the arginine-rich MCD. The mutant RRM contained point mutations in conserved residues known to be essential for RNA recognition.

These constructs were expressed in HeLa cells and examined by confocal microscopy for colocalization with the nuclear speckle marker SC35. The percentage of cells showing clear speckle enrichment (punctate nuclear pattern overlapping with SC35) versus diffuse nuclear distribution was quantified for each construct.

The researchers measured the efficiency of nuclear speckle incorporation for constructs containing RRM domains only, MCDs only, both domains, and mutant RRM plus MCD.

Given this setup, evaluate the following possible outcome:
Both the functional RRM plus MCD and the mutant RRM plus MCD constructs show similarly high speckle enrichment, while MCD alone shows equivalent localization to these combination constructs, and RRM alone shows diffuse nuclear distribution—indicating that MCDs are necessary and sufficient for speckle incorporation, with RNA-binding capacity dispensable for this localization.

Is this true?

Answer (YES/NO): NO